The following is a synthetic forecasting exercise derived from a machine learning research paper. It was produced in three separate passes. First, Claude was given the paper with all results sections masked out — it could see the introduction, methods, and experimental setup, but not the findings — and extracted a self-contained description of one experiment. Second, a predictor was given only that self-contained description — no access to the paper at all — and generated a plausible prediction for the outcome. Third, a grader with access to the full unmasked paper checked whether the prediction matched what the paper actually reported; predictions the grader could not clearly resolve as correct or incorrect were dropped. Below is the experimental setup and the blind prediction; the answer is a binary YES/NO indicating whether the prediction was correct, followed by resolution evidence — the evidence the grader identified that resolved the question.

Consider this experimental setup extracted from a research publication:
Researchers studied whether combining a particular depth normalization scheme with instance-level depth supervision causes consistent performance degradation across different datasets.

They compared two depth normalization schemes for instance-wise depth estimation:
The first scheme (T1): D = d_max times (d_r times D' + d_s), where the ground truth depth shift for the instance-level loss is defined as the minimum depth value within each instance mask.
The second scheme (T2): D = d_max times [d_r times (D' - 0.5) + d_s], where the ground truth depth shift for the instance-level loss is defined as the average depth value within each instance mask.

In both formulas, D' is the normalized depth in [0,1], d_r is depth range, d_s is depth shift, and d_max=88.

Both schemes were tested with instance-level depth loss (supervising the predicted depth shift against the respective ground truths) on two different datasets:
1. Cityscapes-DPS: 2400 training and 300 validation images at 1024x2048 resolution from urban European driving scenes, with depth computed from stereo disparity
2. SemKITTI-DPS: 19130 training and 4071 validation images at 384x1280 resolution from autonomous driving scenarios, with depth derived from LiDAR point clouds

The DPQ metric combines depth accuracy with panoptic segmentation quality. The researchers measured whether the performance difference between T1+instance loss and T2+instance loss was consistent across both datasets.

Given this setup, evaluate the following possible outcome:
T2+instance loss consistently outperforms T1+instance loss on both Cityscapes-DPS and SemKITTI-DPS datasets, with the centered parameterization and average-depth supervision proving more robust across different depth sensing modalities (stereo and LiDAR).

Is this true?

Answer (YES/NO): YES